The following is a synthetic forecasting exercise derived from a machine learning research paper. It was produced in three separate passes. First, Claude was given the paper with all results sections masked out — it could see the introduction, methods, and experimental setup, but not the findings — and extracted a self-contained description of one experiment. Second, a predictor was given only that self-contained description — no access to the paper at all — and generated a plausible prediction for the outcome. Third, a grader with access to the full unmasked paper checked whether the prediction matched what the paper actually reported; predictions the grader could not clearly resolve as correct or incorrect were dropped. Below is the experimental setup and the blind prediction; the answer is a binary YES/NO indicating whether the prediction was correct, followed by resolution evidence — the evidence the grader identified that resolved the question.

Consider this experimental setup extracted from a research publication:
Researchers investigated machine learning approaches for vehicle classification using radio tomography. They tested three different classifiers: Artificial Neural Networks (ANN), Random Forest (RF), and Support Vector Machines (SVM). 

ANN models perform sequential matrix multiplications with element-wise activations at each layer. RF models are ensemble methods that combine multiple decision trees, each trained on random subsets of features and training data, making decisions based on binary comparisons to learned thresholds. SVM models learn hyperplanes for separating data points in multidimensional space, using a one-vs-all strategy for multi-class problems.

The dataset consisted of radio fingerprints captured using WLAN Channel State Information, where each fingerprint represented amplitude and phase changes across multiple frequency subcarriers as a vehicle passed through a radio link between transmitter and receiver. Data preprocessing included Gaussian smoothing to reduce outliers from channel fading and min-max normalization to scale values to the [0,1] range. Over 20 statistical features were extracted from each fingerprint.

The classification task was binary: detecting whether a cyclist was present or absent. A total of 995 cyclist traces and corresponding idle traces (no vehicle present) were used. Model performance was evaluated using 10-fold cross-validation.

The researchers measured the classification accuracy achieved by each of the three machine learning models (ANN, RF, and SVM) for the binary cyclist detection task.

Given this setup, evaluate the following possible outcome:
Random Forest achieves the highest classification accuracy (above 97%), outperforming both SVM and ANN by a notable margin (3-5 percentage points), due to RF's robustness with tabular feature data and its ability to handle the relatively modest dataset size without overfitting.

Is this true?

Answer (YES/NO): NO